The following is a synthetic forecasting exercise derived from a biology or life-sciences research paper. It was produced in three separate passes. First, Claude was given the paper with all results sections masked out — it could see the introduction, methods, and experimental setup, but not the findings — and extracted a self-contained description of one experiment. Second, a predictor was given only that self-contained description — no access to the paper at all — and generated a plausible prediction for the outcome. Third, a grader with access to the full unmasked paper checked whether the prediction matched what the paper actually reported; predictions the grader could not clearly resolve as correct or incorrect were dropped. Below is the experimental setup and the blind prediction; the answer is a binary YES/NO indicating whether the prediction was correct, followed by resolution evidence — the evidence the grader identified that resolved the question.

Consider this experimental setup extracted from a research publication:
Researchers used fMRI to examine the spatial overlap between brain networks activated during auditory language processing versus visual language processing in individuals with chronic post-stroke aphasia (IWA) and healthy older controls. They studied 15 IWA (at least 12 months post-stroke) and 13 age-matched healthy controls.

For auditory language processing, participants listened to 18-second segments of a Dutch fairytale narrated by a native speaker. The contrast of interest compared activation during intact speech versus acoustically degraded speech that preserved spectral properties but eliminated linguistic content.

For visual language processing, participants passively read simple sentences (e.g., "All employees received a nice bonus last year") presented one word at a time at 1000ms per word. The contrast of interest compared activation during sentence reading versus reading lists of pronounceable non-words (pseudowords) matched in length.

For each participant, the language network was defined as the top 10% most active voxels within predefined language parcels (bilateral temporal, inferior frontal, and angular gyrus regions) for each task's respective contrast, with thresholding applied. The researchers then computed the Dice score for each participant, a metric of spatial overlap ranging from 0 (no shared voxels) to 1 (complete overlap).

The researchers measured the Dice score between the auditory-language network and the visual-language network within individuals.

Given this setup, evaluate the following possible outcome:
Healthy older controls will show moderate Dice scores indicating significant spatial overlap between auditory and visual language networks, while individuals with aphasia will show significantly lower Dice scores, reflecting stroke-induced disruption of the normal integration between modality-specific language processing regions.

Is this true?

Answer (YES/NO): NO